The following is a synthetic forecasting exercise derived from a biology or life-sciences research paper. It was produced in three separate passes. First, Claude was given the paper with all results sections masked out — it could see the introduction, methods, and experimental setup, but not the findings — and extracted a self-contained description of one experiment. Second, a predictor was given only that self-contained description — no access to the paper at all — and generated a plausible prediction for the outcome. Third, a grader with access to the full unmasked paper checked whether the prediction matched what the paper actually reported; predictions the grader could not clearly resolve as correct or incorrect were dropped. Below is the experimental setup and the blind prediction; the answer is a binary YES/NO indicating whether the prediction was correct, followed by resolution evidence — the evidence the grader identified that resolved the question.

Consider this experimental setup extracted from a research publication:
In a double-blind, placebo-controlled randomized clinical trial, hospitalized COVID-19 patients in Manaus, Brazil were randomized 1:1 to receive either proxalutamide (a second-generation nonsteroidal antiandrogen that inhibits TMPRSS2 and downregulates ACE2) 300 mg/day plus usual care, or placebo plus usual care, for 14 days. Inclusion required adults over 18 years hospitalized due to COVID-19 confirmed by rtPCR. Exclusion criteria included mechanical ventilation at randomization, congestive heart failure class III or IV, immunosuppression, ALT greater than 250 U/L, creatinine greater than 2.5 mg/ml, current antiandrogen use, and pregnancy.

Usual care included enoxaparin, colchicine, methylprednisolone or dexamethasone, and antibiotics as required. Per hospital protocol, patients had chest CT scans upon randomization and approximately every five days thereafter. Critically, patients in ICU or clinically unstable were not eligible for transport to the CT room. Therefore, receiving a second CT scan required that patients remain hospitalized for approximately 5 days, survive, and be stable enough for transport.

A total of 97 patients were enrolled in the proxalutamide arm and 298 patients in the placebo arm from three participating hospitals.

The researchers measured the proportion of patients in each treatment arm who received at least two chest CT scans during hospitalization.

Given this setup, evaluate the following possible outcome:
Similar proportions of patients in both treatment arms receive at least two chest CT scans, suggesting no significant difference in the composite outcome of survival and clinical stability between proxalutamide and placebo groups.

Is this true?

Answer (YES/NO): NO